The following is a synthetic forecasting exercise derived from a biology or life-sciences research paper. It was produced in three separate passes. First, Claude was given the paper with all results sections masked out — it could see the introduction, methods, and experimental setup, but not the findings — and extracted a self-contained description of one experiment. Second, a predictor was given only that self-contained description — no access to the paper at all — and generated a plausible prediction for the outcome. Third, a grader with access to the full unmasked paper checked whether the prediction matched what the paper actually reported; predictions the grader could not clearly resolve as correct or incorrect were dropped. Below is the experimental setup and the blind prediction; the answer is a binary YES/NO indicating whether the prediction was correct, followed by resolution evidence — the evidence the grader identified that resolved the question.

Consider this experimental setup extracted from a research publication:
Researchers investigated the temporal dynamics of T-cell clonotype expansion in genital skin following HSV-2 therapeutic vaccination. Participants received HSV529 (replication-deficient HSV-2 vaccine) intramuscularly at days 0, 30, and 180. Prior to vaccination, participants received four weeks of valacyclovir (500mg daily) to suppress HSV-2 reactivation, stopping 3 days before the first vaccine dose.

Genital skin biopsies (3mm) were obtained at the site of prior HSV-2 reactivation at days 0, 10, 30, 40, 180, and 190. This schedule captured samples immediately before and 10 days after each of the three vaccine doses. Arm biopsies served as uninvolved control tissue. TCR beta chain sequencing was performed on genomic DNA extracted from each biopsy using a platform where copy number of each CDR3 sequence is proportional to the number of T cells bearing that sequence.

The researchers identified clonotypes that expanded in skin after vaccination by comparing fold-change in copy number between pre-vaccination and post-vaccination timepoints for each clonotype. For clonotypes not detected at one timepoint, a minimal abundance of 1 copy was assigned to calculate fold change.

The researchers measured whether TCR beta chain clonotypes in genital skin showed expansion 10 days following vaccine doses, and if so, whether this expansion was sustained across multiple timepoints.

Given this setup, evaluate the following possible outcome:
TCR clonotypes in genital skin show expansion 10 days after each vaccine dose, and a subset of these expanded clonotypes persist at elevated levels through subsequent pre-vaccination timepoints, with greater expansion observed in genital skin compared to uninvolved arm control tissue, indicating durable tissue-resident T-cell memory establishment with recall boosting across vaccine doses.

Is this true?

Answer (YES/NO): NO